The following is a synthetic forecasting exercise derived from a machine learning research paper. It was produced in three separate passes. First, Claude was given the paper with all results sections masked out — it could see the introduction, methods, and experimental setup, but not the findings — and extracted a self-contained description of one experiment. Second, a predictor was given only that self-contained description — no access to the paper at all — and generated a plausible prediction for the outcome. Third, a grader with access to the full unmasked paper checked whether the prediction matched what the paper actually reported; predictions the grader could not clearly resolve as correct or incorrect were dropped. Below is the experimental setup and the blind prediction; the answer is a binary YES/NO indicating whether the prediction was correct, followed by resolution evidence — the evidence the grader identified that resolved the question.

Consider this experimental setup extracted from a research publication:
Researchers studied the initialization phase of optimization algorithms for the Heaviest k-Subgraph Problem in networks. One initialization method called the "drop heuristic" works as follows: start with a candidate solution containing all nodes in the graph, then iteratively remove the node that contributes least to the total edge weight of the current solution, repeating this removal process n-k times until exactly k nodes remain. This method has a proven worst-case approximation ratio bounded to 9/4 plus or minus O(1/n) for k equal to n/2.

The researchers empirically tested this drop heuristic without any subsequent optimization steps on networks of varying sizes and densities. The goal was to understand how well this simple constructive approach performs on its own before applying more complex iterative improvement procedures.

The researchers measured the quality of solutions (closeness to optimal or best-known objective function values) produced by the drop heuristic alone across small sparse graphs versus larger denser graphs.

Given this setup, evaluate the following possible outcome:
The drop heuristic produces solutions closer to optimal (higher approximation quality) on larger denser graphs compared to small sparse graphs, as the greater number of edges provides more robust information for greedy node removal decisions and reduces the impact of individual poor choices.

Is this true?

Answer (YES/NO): NO